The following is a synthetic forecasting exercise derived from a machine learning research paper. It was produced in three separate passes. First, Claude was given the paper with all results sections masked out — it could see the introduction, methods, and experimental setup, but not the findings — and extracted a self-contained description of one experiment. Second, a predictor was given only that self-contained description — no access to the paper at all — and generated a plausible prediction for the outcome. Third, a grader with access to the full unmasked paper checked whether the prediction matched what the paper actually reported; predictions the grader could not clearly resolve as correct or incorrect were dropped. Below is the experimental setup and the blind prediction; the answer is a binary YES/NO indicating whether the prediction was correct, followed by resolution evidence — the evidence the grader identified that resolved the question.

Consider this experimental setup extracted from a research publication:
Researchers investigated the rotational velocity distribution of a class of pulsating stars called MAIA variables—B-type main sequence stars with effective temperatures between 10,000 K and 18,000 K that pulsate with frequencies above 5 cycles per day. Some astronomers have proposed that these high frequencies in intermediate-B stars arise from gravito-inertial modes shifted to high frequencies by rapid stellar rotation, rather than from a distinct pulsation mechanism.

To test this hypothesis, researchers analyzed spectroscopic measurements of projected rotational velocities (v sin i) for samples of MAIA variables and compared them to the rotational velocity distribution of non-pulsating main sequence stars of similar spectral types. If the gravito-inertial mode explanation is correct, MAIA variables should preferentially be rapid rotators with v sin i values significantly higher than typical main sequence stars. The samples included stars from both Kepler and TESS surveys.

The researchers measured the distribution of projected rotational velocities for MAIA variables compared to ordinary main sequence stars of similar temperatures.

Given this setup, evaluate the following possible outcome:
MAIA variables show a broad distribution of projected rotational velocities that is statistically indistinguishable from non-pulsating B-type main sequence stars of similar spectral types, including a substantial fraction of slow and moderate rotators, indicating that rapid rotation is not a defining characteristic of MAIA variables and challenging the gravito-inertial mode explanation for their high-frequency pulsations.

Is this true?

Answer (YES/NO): YES